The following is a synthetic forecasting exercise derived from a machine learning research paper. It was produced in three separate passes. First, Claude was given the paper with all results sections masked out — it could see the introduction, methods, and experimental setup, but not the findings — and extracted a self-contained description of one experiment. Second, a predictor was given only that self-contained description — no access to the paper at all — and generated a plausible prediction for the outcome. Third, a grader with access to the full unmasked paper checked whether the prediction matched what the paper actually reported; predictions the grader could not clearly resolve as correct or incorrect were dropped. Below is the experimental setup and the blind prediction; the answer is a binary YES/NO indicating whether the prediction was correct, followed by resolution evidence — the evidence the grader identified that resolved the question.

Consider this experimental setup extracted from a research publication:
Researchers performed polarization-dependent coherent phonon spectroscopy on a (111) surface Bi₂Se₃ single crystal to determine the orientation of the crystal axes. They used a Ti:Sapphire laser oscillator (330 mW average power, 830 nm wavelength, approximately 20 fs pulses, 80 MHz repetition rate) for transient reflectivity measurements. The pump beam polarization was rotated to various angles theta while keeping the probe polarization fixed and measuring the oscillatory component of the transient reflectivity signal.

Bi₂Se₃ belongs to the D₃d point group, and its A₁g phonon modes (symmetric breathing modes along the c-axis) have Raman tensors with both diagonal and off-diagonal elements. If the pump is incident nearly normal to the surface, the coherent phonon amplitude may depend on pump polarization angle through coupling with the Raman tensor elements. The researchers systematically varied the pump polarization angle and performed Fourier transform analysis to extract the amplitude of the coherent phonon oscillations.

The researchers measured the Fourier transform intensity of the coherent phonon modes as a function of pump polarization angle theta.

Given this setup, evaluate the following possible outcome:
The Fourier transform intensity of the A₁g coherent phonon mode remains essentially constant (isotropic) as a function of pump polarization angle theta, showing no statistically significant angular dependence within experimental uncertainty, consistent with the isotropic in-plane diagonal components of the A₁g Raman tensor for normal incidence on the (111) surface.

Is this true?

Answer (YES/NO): NO